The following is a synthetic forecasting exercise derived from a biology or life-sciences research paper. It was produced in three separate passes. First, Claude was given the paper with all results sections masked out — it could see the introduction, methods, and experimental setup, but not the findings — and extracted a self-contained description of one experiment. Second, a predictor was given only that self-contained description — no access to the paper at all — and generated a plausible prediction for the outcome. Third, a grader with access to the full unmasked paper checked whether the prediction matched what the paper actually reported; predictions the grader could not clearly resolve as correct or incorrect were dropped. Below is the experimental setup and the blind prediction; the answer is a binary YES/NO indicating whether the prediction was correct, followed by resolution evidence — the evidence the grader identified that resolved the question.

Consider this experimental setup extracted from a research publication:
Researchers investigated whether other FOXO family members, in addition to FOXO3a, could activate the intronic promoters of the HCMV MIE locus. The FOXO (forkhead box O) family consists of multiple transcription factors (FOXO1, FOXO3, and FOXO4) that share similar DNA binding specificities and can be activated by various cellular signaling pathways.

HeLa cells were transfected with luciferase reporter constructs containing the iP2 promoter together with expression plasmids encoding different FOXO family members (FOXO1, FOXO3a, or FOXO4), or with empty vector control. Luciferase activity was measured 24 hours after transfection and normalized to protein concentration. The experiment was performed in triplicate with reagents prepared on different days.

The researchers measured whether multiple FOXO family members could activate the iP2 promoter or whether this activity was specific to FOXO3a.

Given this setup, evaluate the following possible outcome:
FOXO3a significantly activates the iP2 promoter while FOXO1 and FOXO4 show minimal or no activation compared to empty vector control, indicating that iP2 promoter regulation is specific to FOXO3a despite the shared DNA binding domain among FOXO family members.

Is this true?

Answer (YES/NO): NO